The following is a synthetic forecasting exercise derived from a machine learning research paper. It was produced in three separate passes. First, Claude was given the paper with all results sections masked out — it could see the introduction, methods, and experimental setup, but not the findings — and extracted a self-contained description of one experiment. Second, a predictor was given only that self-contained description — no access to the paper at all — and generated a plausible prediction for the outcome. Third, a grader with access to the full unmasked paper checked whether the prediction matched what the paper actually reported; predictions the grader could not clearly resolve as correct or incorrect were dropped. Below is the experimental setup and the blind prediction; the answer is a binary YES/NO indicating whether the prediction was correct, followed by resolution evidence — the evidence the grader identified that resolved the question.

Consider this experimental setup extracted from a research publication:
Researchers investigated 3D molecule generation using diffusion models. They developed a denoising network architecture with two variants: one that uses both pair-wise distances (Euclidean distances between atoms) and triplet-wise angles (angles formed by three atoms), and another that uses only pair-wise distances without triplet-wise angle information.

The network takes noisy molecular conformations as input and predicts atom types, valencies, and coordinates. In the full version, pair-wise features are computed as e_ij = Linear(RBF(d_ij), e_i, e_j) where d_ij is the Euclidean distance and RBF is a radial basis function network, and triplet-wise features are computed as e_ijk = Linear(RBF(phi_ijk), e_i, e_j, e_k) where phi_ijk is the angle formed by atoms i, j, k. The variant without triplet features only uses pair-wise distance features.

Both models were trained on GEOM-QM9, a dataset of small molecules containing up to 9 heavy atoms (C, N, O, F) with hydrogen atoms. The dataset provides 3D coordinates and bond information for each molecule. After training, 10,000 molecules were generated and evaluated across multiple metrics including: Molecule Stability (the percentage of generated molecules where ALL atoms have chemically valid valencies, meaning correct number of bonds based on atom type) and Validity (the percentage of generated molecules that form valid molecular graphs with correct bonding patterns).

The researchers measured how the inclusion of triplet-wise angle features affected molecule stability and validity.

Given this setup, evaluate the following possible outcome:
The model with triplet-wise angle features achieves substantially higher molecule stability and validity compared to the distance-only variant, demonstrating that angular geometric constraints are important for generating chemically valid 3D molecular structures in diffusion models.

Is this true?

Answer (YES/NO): NO